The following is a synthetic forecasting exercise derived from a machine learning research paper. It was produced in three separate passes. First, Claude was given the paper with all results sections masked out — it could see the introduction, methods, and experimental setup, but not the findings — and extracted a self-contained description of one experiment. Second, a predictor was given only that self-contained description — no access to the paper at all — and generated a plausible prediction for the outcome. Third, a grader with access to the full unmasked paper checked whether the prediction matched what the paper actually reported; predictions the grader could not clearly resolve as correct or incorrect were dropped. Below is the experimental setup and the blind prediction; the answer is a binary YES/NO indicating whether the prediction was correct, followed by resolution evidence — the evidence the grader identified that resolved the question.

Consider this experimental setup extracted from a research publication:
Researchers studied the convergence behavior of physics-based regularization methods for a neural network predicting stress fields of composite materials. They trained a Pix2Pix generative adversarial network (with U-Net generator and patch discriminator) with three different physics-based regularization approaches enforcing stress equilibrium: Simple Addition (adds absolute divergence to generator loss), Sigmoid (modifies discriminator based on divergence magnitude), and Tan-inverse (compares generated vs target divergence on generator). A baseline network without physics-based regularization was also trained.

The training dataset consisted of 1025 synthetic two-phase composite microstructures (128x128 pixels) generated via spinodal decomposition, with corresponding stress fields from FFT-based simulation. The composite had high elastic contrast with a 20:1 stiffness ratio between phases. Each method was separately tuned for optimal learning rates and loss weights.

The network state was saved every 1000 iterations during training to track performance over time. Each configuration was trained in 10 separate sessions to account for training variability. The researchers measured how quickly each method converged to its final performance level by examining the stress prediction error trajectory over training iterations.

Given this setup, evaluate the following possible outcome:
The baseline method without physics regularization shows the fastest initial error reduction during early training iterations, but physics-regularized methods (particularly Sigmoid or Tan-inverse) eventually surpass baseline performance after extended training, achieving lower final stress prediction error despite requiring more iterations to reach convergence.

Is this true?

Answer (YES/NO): NO